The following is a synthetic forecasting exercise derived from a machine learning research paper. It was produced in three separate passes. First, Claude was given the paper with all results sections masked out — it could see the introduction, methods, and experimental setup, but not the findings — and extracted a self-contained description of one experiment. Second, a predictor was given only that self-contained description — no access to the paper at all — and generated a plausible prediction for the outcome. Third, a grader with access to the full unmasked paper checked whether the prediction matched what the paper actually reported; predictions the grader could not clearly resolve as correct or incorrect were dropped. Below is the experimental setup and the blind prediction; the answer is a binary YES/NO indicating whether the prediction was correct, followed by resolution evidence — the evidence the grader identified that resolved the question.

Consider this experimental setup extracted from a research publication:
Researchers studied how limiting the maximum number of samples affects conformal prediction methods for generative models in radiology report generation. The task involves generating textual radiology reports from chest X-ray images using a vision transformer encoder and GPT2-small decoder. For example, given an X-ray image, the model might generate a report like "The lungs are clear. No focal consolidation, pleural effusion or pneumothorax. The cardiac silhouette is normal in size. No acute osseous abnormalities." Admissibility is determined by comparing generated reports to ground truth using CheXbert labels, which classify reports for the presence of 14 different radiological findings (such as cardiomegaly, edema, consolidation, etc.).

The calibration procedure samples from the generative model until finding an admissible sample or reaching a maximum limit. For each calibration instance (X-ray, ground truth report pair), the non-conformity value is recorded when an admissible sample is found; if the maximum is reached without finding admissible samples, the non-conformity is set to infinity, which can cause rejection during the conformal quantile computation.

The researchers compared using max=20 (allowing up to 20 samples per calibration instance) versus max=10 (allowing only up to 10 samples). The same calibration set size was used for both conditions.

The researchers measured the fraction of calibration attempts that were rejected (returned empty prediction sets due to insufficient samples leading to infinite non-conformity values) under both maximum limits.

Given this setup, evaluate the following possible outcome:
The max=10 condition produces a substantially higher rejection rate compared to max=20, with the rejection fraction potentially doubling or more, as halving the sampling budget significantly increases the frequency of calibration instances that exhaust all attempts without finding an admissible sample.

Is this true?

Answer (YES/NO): YES